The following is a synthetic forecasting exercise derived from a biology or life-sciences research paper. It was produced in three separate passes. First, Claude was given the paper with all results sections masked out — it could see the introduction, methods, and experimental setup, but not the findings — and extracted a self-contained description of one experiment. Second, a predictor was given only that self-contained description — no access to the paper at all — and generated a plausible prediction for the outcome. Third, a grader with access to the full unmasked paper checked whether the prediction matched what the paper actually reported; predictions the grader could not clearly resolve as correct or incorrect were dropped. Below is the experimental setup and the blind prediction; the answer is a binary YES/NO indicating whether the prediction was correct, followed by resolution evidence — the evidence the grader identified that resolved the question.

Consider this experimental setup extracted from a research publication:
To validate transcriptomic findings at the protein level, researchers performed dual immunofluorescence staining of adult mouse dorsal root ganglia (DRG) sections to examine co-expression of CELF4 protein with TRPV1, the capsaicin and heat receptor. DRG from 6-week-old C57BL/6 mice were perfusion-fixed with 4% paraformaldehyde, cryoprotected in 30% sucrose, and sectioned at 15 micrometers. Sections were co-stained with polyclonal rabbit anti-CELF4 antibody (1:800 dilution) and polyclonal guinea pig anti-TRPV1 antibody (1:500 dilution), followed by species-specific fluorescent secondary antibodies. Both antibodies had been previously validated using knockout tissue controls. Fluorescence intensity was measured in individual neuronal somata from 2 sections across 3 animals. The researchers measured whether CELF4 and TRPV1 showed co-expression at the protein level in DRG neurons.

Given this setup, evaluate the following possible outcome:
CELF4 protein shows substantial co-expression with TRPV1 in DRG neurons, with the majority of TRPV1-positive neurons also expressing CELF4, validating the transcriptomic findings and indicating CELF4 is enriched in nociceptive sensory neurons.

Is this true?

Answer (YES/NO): YES